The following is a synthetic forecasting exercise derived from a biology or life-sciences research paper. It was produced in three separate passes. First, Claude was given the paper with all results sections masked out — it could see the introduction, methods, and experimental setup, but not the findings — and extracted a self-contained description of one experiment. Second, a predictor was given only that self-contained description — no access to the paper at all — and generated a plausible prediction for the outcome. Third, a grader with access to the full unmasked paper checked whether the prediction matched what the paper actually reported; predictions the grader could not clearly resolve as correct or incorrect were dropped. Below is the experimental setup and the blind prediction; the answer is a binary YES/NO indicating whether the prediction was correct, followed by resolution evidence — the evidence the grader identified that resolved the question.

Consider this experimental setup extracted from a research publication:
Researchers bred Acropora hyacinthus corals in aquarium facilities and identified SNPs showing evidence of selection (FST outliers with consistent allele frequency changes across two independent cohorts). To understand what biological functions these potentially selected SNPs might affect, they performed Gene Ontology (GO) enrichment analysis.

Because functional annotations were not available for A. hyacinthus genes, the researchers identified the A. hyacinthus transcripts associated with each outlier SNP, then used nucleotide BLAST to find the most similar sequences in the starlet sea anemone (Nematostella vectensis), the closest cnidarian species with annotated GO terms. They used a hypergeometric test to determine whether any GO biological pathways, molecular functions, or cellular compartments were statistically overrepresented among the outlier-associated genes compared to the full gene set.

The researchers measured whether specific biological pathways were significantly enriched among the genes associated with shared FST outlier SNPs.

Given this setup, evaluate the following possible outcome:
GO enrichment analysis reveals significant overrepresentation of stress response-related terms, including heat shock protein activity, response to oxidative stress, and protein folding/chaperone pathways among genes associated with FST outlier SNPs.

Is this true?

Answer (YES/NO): NO